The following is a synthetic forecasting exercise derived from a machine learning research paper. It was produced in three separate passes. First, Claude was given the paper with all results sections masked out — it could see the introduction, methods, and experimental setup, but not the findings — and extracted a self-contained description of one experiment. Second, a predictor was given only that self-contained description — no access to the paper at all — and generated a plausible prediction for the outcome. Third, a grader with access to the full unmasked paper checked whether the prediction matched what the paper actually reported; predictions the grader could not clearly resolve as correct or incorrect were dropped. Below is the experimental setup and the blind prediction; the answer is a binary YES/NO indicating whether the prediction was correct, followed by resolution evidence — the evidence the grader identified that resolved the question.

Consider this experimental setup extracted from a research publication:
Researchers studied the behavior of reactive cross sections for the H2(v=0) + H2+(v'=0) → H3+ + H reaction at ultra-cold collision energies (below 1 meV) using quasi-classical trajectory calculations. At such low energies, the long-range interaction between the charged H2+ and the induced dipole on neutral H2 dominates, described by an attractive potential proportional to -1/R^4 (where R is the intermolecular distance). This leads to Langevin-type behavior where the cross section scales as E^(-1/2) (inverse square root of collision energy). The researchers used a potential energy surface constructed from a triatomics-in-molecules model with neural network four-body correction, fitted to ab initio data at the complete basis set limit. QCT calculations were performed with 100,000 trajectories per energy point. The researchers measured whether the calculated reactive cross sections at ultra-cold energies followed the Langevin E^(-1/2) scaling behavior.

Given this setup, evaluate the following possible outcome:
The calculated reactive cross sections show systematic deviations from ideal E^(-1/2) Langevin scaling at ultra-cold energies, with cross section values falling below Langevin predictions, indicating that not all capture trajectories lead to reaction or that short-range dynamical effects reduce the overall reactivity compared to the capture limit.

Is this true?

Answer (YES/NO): NO